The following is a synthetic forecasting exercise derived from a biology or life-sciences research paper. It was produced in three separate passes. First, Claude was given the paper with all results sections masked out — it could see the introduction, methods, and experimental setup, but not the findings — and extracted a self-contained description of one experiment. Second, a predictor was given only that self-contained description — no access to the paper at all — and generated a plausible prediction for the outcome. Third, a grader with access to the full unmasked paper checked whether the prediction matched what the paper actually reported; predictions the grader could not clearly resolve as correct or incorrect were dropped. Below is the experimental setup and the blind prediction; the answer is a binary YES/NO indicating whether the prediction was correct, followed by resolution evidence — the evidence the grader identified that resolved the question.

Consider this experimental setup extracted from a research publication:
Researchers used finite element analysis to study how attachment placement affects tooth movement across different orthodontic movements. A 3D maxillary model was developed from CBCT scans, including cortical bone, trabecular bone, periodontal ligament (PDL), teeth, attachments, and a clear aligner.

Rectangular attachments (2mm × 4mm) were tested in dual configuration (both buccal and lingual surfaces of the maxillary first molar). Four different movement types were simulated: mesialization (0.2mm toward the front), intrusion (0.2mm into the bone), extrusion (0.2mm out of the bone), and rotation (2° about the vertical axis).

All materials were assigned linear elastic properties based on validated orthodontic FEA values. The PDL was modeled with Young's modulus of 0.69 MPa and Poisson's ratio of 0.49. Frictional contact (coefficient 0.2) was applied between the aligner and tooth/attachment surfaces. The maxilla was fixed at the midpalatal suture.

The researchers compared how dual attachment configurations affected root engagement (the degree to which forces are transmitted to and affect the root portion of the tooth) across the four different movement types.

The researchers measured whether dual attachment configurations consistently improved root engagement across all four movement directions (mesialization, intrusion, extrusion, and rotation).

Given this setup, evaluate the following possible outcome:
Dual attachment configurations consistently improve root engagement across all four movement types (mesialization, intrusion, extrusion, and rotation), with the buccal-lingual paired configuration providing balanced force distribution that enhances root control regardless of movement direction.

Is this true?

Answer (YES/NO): YES